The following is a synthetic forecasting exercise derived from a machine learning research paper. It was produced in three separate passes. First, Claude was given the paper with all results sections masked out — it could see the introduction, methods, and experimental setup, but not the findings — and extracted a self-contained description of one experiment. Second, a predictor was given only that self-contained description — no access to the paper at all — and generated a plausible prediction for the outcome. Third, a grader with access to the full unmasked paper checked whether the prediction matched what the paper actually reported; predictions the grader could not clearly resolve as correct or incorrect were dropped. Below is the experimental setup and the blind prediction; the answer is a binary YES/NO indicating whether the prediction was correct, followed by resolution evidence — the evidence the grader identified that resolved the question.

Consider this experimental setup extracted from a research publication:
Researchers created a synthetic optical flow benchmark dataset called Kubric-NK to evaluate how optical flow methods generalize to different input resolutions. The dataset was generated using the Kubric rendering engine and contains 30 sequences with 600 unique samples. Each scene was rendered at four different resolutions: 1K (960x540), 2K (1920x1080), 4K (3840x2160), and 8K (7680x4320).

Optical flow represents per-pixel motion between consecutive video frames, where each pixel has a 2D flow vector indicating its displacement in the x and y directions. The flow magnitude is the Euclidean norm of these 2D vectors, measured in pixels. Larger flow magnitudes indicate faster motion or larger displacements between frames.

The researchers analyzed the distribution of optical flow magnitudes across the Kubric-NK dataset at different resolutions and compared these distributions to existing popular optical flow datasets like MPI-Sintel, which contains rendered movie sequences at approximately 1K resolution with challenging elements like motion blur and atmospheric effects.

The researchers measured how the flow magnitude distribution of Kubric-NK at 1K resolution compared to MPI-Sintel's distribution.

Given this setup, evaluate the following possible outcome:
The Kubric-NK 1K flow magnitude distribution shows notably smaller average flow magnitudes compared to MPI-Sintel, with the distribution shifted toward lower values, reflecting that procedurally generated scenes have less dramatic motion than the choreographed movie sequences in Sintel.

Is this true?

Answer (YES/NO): NO